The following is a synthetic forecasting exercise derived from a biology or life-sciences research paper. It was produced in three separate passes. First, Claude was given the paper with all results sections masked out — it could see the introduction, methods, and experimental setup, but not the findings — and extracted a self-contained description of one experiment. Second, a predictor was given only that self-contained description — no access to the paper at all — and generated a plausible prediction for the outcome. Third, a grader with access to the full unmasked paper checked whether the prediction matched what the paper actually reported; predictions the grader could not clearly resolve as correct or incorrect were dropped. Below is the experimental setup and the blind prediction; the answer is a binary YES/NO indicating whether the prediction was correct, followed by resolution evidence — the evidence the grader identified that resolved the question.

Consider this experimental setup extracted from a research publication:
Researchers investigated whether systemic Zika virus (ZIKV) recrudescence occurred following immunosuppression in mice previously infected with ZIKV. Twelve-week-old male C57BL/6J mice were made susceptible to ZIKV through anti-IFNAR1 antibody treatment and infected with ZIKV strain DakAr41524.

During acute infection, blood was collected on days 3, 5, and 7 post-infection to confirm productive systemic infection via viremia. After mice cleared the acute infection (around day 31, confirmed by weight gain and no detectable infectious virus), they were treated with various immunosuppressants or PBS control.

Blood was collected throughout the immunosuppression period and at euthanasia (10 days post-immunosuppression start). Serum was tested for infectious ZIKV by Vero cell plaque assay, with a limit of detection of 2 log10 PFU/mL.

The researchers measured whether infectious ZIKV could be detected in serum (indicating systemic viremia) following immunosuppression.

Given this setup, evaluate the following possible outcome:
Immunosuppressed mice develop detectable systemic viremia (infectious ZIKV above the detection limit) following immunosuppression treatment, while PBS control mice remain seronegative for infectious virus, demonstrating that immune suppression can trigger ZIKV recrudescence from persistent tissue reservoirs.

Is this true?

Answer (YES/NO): NO